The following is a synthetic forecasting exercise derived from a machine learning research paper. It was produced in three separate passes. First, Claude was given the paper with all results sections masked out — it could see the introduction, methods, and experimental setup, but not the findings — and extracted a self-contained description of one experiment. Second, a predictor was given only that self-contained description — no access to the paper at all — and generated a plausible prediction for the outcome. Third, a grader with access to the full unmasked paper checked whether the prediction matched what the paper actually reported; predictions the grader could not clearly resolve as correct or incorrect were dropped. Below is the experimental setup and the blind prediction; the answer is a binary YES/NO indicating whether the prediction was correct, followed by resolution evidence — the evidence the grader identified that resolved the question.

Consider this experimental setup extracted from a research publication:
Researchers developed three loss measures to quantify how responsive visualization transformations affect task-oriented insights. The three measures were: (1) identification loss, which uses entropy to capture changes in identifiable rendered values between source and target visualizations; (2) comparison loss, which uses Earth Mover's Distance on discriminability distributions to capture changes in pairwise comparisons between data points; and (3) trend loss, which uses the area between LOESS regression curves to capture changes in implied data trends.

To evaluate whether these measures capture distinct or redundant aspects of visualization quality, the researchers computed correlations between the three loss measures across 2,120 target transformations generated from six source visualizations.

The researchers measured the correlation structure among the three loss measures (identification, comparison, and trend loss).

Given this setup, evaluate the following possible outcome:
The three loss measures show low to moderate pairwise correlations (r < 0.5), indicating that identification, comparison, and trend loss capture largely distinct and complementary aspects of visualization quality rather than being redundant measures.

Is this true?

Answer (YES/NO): YES